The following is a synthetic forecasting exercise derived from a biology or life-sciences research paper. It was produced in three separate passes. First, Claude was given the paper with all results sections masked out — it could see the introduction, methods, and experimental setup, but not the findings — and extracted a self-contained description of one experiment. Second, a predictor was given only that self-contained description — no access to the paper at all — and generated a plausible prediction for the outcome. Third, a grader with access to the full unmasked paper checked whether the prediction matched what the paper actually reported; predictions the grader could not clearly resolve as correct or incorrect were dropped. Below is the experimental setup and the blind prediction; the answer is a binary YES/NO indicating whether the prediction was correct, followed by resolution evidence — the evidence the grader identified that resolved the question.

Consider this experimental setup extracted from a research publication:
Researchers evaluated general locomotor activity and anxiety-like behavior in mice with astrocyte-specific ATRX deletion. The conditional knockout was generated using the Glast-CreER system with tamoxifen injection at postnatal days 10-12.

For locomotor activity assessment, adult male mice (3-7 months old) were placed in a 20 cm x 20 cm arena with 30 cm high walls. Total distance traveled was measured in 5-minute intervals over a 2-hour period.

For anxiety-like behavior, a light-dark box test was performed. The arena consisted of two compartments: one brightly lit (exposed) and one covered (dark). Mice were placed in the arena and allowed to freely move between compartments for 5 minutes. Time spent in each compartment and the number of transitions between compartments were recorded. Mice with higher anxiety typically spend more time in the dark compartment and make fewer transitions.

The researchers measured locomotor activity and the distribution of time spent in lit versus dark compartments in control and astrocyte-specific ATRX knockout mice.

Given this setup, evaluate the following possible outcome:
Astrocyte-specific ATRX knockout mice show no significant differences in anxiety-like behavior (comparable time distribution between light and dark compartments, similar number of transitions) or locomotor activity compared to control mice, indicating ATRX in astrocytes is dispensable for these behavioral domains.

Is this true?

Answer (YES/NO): YES